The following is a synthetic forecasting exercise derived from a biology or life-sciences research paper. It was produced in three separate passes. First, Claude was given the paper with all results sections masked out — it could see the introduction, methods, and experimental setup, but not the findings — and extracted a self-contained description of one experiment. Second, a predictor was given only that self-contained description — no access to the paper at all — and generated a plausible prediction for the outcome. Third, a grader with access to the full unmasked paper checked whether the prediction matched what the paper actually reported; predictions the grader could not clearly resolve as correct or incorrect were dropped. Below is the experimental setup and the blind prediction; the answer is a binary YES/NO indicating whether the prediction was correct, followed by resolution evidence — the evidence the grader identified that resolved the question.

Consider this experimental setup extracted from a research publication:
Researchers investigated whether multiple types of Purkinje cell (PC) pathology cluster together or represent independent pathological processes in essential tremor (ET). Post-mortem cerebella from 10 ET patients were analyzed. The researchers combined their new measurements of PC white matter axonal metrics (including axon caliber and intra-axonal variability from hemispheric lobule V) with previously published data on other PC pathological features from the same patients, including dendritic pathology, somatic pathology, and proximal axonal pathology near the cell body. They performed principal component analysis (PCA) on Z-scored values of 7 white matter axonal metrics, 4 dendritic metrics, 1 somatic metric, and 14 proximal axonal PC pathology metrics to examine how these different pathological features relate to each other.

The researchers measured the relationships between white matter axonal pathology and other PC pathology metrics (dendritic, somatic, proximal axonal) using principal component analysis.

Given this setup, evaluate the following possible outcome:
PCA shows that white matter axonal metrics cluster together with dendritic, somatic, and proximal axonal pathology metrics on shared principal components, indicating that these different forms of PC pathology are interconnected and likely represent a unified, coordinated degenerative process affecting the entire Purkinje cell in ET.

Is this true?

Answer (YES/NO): NO